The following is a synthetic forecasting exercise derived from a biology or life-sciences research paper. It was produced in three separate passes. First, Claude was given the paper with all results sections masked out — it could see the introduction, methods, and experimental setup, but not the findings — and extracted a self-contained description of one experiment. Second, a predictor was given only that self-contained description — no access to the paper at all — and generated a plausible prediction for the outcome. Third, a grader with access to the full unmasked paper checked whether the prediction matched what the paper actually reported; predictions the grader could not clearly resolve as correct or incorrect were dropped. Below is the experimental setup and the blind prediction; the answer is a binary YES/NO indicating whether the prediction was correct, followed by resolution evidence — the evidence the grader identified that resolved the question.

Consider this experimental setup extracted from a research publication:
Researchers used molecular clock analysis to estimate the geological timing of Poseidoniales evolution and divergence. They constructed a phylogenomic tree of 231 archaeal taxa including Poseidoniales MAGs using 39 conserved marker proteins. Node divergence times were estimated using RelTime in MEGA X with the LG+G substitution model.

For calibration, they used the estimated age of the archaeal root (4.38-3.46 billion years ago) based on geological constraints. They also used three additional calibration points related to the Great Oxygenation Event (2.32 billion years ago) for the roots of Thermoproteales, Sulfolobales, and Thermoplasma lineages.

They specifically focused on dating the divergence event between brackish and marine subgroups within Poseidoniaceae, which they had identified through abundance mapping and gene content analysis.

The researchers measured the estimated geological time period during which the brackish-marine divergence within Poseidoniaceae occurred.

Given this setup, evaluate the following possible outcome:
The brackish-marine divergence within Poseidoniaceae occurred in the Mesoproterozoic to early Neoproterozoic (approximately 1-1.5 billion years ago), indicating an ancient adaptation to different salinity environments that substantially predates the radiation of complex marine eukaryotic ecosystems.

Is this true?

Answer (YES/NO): NO